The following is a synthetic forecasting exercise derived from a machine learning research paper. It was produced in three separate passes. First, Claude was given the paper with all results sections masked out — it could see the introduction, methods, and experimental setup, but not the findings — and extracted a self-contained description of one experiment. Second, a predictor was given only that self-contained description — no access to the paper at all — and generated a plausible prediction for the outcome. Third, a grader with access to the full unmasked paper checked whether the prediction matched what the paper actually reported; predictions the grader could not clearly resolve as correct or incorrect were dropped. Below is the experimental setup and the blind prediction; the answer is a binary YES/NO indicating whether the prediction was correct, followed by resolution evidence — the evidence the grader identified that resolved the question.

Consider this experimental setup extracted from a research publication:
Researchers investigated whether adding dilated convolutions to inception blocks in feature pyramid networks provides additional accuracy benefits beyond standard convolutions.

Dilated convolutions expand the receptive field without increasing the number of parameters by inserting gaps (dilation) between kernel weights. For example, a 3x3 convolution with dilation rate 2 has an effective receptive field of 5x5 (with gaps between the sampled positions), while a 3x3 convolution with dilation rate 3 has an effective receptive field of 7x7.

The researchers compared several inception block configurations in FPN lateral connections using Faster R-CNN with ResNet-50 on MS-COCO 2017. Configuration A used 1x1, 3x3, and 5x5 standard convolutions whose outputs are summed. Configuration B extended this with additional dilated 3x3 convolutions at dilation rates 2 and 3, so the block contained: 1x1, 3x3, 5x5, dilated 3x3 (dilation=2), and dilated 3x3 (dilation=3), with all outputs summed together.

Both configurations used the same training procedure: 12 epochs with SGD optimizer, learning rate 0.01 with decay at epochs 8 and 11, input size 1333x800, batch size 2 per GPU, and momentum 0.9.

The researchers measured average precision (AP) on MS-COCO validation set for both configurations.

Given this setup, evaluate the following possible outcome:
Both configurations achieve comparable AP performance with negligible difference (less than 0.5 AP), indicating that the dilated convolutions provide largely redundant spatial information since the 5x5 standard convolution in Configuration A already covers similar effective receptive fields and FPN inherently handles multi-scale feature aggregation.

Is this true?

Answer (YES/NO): NO